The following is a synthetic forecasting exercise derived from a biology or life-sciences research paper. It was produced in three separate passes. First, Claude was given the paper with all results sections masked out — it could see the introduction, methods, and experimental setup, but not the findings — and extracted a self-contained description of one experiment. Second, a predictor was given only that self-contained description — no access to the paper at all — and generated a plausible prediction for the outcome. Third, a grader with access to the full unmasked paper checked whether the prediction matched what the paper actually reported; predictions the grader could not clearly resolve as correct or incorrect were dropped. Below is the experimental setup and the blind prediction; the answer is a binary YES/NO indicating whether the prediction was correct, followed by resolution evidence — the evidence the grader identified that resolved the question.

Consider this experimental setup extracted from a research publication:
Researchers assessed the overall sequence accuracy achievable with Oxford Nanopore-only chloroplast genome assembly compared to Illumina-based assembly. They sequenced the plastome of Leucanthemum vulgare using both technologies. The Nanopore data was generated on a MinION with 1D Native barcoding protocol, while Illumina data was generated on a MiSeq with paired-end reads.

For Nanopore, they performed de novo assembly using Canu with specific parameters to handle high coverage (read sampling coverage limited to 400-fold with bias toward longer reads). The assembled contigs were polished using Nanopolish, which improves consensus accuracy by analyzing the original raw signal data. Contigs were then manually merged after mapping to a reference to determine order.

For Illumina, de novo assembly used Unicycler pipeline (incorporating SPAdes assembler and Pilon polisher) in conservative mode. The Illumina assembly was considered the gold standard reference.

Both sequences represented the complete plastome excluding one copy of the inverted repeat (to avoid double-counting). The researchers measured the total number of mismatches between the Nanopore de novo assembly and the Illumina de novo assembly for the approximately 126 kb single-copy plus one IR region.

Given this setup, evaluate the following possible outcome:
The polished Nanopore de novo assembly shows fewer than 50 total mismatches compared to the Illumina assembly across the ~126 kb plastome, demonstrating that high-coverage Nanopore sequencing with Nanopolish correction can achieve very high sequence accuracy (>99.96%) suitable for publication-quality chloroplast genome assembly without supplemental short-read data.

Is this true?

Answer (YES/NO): NO